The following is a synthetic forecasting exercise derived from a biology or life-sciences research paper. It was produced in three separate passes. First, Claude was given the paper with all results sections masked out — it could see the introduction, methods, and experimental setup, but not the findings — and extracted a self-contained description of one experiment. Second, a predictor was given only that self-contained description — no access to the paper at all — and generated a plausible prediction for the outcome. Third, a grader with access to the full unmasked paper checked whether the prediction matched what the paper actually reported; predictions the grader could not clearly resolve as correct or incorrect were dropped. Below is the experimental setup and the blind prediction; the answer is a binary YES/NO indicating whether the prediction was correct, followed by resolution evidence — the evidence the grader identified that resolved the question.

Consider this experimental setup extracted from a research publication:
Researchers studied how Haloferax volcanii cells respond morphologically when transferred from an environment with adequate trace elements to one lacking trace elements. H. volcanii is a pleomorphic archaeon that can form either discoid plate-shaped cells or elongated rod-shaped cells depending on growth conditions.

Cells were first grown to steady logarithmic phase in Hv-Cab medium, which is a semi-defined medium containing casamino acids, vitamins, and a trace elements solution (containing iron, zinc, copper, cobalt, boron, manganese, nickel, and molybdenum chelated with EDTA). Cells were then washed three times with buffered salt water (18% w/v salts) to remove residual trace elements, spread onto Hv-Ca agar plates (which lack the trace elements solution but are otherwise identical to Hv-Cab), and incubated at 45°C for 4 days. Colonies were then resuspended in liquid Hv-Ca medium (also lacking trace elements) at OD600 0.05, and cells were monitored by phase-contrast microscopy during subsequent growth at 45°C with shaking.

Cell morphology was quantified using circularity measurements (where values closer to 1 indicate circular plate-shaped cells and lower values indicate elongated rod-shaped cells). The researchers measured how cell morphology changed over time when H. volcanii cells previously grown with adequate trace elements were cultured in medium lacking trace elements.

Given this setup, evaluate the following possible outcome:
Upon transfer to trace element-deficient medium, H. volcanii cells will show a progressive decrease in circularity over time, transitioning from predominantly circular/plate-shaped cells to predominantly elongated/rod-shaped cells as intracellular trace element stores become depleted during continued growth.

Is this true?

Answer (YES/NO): YES